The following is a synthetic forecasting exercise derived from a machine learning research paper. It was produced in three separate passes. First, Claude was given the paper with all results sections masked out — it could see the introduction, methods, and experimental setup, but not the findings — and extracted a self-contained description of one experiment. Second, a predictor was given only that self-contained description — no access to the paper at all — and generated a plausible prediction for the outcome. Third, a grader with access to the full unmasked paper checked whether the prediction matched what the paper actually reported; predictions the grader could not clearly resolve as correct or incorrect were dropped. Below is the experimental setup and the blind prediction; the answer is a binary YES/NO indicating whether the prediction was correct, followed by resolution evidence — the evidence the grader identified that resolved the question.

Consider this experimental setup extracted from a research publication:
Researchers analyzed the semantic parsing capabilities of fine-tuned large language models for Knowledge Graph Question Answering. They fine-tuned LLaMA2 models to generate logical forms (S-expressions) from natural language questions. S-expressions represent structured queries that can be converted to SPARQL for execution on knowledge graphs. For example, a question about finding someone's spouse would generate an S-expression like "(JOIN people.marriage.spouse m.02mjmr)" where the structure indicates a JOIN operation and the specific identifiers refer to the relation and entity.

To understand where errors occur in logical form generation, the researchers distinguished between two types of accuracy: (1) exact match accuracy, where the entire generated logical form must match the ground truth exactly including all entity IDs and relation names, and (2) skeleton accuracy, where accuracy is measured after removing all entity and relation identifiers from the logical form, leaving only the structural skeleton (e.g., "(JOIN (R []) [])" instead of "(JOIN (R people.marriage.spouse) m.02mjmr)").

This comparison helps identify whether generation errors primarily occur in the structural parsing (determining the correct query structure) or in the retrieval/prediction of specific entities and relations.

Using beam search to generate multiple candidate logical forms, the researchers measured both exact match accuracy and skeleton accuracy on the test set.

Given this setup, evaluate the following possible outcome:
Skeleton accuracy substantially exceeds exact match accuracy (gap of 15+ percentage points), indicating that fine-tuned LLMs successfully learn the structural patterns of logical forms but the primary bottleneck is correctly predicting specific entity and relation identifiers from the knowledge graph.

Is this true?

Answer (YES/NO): NO